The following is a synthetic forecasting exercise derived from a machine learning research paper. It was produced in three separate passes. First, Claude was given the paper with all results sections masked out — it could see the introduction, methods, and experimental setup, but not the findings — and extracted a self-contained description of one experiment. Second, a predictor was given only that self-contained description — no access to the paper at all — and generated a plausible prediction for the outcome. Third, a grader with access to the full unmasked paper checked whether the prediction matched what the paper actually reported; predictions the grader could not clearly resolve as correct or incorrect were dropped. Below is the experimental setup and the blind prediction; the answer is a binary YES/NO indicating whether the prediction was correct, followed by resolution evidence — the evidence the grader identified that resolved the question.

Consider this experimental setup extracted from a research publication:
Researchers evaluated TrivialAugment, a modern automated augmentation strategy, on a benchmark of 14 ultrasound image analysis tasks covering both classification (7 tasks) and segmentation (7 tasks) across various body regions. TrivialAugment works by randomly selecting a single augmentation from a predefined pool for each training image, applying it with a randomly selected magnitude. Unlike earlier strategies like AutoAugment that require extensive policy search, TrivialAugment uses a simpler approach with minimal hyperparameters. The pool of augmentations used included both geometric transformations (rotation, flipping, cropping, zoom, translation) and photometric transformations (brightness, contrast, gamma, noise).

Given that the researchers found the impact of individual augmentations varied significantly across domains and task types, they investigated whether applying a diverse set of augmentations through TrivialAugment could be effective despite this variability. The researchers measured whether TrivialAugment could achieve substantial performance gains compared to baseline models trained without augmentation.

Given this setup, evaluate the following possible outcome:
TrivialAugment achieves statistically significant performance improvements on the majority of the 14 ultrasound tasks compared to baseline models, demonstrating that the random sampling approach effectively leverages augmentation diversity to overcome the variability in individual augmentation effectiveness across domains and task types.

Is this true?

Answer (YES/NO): NO